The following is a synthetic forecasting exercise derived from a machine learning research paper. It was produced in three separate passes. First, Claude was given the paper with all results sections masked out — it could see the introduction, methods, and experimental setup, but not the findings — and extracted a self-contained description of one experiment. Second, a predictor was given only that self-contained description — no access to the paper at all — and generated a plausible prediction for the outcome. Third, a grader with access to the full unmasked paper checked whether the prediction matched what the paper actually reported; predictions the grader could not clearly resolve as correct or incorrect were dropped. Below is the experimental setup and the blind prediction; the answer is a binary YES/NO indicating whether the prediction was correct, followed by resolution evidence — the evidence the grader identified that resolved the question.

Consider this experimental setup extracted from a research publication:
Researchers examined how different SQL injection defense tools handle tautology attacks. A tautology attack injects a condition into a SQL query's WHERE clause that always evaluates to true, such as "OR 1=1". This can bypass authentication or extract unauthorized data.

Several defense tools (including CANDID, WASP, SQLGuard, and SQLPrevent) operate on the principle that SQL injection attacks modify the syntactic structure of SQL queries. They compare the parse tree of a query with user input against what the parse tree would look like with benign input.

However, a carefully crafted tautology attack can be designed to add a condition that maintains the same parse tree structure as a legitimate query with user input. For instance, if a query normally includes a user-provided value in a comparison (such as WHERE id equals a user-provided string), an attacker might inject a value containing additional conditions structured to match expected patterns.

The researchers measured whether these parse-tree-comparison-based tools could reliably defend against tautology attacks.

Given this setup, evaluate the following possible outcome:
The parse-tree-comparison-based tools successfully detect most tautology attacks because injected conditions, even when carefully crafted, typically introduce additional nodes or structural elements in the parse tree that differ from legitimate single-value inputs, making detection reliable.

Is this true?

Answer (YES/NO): NO